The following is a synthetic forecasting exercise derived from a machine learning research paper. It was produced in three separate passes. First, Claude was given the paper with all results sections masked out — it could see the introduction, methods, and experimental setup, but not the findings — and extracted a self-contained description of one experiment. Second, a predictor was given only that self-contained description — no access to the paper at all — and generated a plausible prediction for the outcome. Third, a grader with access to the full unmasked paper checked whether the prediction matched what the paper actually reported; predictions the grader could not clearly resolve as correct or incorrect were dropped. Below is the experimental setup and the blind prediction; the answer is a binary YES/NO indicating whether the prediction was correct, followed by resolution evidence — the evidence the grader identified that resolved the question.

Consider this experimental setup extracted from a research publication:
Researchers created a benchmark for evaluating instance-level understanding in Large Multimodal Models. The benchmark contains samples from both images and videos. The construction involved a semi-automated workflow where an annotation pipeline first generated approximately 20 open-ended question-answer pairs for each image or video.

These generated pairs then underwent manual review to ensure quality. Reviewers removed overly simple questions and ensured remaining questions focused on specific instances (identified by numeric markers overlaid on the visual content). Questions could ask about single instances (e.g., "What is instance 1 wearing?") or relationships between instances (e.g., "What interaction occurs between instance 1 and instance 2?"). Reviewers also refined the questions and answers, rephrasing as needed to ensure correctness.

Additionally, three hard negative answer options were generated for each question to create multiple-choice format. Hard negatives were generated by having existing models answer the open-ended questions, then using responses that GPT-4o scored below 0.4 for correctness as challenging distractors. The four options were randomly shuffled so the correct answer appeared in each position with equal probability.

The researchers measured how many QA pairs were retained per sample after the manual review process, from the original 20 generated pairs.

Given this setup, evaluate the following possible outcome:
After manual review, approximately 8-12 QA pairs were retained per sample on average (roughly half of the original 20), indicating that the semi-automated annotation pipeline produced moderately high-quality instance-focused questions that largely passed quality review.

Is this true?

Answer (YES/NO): NO